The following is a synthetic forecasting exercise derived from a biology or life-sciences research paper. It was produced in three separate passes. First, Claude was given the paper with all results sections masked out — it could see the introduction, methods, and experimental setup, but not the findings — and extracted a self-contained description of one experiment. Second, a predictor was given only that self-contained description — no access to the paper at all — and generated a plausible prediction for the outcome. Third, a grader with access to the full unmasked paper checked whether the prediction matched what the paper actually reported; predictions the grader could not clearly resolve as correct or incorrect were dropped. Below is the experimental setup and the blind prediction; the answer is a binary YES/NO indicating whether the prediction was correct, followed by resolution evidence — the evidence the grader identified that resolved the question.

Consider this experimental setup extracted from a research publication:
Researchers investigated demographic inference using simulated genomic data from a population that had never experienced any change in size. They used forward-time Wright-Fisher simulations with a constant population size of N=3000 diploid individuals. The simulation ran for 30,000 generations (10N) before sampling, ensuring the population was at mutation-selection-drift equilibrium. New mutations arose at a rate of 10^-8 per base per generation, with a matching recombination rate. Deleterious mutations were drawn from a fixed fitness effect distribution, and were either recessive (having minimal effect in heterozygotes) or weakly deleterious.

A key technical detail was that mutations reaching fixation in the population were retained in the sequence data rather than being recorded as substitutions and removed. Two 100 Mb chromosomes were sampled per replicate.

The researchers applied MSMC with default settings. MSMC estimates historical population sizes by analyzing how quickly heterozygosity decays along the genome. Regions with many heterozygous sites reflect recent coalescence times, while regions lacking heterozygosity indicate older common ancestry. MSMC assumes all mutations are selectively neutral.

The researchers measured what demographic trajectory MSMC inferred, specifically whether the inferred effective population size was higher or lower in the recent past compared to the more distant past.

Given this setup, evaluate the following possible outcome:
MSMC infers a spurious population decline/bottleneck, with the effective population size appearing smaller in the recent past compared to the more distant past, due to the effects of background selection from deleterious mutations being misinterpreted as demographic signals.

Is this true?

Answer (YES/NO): NO